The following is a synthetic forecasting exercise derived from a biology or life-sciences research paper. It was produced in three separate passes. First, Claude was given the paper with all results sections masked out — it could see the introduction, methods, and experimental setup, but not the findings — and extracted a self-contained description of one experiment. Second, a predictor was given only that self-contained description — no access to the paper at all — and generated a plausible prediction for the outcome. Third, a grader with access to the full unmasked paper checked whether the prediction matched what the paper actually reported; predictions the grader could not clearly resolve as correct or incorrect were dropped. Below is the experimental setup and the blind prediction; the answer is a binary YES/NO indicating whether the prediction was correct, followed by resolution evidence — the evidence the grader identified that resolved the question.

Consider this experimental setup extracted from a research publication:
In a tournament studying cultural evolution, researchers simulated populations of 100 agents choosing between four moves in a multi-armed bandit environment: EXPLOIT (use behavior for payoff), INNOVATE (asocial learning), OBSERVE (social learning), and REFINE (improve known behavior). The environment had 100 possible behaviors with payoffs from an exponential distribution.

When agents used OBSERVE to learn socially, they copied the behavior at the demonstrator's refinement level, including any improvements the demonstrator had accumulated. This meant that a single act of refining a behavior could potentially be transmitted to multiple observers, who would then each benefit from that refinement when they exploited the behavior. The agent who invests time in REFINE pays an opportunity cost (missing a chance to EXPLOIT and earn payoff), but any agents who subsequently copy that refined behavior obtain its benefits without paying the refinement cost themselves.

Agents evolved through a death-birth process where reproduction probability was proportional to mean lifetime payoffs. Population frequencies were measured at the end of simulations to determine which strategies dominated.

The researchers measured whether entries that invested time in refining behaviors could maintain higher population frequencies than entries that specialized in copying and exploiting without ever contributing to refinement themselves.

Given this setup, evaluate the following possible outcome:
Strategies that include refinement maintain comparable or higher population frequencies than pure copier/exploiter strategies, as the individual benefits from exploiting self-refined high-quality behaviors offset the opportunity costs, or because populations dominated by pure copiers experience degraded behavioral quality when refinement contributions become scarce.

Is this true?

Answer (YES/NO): NO